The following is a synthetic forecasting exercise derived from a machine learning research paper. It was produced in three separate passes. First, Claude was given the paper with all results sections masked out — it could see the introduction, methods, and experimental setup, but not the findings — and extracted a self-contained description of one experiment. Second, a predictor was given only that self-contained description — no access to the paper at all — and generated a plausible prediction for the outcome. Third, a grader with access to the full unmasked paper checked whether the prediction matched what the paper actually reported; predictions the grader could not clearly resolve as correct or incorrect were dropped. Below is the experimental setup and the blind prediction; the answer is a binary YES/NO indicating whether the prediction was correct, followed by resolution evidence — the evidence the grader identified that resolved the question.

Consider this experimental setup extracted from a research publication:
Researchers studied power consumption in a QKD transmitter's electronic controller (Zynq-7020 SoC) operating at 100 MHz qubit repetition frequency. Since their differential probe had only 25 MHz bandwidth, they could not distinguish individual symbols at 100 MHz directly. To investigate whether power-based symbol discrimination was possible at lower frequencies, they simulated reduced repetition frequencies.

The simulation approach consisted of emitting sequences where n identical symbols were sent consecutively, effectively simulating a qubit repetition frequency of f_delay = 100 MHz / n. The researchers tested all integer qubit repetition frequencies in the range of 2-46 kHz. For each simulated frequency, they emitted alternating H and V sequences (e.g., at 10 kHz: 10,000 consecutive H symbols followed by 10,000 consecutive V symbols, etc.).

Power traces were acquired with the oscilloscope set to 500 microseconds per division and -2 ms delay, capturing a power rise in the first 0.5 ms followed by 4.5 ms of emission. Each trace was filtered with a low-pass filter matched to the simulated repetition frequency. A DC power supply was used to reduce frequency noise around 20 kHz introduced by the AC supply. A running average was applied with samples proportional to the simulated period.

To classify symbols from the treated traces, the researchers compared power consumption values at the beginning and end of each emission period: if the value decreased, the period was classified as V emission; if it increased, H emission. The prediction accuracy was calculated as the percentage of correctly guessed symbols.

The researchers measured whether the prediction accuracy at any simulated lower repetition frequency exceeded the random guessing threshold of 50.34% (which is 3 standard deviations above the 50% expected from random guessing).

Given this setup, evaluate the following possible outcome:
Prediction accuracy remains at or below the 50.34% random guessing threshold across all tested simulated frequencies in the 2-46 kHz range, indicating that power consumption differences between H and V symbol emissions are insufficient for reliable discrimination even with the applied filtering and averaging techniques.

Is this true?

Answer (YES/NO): NO